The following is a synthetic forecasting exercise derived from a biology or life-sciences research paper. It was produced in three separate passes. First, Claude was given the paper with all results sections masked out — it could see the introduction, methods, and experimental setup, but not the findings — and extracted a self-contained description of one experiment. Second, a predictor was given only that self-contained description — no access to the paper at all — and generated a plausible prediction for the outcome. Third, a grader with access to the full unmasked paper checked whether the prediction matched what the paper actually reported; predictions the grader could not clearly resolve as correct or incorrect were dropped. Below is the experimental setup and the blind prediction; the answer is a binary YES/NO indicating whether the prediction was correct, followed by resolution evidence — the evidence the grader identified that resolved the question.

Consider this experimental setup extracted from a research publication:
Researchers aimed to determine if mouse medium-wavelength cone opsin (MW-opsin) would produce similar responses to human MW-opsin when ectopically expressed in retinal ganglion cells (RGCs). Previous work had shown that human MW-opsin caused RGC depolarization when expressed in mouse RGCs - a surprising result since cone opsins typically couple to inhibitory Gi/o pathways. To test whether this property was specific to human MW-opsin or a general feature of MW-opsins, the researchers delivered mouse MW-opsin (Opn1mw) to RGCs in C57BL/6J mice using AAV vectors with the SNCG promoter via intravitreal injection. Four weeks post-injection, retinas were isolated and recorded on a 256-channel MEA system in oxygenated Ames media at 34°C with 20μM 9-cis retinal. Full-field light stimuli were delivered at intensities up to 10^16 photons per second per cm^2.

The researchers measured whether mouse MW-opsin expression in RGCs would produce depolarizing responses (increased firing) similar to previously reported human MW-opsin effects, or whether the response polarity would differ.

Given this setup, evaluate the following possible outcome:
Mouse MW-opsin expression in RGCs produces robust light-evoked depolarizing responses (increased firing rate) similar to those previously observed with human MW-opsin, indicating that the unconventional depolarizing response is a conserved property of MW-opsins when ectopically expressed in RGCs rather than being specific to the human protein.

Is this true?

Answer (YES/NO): NO